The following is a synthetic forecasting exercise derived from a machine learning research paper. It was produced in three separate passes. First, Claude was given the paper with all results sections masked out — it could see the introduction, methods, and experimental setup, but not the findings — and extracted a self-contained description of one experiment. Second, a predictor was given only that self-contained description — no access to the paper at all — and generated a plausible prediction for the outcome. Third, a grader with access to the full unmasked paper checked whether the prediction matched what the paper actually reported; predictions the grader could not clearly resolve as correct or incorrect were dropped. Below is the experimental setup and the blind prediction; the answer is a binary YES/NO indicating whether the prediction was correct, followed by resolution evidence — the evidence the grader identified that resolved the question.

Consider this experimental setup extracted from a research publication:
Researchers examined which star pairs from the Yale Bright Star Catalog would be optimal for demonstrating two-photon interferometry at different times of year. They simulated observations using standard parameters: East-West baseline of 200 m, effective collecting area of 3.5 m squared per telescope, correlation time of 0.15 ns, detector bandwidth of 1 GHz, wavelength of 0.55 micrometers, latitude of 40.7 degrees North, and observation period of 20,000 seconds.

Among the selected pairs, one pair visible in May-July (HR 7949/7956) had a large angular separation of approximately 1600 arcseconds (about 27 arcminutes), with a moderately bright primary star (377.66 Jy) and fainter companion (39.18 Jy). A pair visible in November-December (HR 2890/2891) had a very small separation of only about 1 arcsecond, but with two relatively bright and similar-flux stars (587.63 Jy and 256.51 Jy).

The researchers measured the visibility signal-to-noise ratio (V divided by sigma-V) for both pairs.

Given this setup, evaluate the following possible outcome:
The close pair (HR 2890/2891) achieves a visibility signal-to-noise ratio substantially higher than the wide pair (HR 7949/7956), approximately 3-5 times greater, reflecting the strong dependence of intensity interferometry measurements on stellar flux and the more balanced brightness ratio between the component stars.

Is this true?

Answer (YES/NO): NO